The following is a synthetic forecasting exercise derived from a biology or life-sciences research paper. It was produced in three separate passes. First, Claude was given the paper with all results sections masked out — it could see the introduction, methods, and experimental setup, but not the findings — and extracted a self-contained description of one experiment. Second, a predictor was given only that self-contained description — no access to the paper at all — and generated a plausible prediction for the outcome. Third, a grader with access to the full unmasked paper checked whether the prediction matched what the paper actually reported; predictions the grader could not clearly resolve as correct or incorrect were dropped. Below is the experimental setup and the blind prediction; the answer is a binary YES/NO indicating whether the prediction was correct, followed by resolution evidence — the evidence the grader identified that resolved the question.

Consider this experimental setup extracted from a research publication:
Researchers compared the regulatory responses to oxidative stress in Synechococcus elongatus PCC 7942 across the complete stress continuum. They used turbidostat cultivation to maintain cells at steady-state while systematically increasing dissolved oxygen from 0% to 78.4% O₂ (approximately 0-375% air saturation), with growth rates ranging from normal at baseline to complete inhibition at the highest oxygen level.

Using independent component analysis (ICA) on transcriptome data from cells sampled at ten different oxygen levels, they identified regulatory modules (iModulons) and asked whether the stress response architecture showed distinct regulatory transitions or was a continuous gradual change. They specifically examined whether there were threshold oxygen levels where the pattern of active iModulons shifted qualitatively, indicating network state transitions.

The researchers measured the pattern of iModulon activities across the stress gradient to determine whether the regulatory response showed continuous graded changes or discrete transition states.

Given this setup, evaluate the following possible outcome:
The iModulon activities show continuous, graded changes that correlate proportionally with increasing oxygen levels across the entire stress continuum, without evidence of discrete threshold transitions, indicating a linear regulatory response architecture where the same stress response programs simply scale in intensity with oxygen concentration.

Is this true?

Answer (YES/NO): NO